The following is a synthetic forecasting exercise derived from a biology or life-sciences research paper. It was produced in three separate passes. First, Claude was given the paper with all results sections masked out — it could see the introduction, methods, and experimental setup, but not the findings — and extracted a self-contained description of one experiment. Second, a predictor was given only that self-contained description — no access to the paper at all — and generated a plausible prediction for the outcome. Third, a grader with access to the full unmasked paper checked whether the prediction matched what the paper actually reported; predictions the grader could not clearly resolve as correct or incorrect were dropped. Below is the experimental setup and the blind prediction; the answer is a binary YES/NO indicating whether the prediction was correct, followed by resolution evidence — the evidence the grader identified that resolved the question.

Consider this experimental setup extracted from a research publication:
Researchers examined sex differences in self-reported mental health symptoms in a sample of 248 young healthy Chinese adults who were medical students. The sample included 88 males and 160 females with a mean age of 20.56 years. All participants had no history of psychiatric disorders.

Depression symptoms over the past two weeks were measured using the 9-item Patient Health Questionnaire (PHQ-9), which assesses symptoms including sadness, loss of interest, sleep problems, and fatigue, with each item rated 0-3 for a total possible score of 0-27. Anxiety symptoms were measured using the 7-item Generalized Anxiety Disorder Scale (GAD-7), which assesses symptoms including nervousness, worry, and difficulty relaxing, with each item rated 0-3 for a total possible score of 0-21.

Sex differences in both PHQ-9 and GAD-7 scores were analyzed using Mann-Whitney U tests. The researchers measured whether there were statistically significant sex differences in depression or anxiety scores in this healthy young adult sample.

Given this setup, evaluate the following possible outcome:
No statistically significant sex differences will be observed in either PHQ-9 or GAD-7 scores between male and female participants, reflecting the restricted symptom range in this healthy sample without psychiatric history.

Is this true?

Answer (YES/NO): YES